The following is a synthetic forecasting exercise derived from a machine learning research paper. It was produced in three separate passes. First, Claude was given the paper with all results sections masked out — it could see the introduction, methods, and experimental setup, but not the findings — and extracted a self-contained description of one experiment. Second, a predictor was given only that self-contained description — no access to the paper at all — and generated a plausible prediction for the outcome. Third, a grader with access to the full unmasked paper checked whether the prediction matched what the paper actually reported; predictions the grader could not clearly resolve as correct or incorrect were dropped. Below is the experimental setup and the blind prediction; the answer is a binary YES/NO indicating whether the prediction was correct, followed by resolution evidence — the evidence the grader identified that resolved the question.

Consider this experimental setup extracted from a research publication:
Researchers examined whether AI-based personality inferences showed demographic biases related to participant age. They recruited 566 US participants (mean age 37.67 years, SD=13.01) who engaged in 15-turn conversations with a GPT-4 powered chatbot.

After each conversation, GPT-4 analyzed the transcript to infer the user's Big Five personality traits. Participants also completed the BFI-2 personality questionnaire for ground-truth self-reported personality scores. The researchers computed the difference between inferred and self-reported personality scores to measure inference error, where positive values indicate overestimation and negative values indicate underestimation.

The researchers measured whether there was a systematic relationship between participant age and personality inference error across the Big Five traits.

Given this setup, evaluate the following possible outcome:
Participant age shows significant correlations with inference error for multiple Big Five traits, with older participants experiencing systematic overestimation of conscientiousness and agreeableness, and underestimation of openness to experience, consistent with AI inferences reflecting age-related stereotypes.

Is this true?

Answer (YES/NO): NO